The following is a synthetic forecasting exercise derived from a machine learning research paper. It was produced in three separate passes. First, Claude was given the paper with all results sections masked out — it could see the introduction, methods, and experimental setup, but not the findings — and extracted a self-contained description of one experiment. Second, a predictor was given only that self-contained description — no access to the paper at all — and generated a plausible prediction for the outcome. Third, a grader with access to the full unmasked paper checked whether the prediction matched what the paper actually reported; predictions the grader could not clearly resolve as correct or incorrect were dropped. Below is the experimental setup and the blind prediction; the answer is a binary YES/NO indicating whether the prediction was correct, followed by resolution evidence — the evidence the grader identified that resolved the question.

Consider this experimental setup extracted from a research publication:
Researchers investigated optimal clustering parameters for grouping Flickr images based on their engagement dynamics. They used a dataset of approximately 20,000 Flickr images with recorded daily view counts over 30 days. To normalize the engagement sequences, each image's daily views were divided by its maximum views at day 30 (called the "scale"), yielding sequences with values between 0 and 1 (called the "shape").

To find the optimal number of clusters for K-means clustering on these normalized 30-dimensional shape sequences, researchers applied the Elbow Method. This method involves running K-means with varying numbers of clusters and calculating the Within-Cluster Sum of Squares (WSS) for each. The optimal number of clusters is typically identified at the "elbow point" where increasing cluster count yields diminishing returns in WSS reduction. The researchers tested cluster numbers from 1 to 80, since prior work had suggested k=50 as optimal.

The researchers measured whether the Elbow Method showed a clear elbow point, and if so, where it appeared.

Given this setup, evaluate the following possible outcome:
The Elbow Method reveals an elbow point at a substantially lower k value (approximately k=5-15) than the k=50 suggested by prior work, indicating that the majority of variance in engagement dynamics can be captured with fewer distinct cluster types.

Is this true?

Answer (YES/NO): NO